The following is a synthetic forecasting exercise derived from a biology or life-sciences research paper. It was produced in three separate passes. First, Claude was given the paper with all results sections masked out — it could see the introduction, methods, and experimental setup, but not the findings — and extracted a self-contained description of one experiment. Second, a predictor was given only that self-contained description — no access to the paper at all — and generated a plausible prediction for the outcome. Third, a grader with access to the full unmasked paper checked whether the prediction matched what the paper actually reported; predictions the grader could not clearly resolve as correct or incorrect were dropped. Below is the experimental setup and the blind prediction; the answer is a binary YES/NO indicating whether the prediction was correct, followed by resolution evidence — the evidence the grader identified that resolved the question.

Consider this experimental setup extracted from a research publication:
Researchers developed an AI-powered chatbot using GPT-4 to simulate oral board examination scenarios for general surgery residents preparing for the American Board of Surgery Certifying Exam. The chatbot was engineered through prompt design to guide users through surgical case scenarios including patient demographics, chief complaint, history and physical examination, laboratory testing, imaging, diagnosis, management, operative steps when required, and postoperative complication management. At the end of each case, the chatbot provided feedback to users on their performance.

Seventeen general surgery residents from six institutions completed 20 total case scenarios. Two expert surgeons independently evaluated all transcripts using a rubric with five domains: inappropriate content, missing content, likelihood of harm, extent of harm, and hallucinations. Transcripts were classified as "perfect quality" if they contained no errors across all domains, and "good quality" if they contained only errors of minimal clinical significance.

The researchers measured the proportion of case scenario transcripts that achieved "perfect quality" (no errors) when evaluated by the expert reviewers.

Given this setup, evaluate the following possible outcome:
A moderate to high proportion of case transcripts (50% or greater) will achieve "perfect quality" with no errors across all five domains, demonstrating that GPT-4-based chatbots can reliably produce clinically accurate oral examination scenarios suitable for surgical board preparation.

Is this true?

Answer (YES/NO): NO